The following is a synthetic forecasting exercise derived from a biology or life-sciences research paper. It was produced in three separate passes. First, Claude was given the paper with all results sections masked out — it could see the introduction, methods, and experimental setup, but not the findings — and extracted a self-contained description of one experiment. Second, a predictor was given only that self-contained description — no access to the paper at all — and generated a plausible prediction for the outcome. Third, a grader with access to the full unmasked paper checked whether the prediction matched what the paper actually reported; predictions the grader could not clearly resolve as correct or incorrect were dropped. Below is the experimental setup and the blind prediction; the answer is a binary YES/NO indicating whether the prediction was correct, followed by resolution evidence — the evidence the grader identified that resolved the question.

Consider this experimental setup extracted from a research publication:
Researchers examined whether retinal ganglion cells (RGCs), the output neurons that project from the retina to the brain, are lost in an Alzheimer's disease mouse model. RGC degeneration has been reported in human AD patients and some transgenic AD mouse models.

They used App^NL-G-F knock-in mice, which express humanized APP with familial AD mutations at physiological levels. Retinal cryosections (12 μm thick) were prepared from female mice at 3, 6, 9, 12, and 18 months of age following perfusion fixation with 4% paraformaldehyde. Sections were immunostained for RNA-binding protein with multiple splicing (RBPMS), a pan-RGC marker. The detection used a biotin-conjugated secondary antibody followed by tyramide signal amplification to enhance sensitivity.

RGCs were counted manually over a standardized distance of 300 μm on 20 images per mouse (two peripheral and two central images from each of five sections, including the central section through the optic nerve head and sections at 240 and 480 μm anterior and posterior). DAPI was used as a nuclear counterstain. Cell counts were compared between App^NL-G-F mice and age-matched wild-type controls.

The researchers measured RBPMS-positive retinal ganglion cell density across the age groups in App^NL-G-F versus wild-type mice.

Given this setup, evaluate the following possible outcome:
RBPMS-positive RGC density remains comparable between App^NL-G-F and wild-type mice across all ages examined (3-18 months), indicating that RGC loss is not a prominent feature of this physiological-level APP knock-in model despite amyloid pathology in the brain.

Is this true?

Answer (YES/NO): NO